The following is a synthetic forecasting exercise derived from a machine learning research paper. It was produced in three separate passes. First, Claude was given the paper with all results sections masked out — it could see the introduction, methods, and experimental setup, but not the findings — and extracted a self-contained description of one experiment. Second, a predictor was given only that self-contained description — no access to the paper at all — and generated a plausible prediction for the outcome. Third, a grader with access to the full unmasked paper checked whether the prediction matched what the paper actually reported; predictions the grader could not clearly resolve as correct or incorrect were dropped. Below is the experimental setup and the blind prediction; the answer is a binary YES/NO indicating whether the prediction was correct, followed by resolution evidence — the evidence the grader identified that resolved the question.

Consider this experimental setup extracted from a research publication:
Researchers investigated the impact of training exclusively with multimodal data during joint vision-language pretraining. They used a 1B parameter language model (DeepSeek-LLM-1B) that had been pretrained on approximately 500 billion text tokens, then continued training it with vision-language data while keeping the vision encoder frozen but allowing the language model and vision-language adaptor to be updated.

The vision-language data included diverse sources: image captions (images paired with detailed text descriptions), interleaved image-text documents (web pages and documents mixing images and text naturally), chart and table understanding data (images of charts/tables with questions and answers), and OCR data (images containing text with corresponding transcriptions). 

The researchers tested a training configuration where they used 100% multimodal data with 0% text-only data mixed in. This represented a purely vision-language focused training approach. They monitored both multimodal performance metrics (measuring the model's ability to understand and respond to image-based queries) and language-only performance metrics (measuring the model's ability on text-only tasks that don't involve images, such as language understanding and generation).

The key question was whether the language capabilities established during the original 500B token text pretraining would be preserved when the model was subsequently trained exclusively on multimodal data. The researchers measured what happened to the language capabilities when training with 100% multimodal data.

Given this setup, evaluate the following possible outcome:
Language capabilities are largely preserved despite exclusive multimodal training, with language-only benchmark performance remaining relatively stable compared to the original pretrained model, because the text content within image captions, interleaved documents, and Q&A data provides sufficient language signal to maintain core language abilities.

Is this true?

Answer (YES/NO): NO